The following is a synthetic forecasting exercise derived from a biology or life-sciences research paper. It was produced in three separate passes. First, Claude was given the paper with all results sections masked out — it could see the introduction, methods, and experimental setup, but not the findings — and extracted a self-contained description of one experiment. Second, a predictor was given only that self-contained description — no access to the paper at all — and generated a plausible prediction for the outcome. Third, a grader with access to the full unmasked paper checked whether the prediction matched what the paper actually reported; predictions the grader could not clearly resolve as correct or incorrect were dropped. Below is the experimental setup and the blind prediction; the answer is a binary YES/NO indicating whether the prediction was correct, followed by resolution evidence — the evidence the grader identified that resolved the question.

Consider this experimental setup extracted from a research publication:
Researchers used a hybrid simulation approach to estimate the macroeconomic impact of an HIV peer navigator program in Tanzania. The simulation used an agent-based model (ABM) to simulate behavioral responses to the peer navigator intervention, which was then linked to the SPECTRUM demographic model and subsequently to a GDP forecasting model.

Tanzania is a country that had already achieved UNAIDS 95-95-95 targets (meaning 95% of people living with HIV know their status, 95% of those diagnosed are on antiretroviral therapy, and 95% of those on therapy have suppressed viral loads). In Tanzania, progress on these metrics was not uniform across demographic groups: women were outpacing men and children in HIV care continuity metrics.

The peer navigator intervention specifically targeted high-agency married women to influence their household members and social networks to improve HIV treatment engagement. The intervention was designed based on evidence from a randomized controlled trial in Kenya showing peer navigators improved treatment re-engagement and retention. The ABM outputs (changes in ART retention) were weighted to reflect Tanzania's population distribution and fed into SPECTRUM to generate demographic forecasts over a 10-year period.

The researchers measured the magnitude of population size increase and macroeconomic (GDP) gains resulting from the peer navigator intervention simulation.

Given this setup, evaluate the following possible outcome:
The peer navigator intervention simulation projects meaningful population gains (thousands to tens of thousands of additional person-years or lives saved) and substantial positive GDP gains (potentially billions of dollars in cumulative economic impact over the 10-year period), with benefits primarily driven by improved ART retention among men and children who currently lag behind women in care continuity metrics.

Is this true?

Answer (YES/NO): NO